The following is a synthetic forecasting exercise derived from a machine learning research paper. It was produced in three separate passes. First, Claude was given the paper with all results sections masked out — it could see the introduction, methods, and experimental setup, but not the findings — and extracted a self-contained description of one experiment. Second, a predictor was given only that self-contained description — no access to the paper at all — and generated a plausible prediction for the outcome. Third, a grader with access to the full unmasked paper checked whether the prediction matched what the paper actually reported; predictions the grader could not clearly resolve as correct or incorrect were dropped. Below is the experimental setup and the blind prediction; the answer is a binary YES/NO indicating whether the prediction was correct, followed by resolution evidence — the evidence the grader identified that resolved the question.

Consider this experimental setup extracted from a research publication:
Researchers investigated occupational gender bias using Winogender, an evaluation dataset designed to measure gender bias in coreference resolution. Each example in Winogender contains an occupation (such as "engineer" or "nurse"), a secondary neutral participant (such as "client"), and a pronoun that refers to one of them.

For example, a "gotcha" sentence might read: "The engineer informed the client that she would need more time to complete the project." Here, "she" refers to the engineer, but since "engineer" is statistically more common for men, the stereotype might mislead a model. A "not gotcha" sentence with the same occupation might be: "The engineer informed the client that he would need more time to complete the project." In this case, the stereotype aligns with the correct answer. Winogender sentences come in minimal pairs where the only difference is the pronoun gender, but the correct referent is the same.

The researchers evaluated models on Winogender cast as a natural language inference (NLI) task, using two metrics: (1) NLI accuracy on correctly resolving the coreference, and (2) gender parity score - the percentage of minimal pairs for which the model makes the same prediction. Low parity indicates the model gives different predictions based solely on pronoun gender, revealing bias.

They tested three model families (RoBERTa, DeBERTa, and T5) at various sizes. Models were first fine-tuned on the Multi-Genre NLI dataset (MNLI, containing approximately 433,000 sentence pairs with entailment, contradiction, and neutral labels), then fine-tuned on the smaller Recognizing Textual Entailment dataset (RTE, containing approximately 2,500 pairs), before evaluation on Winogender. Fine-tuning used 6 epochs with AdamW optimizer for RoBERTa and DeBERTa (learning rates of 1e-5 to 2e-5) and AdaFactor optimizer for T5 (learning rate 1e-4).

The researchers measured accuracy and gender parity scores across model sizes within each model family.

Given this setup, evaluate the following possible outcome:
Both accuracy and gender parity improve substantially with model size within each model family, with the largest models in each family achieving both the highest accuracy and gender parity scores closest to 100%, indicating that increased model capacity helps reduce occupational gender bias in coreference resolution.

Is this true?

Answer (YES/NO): NO